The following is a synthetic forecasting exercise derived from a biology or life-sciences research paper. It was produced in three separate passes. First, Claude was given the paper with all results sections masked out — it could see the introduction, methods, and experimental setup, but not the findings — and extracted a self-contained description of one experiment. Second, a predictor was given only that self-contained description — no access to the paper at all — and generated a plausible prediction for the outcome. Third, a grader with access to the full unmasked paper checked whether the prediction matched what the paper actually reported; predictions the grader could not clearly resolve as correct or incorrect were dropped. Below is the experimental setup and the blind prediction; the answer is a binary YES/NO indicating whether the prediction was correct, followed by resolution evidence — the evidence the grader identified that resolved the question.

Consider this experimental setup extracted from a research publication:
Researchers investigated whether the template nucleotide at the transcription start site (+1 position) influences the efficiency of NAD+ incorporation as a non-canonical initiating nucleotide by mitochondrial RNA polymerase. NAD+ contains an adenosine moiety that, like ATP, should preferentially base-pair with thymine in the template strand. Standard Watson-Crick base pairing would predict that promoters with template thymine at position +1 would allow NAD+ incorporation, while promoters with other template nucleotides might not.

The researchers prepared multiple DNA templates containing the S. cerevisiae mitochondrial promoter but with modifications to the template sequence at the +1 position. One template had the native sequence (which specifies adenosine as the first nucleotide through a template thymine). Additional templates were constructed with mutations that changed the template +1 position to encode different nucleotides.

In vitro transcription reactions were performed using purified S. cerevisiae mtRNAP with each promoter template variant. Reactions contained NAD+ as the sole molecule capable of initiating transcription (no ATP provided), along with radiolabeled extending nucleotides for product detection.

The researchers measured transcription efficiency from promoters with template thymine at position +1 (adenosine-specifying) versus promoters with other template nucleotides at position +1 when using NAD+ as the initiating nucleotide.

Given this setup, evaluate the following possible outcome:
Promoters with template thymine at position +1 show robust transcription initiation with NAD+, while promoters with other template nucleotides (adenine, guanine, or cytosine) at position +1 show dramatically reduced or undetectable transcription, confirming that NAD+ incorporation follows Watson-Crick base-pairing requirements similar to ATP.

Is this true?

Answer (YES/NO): YES